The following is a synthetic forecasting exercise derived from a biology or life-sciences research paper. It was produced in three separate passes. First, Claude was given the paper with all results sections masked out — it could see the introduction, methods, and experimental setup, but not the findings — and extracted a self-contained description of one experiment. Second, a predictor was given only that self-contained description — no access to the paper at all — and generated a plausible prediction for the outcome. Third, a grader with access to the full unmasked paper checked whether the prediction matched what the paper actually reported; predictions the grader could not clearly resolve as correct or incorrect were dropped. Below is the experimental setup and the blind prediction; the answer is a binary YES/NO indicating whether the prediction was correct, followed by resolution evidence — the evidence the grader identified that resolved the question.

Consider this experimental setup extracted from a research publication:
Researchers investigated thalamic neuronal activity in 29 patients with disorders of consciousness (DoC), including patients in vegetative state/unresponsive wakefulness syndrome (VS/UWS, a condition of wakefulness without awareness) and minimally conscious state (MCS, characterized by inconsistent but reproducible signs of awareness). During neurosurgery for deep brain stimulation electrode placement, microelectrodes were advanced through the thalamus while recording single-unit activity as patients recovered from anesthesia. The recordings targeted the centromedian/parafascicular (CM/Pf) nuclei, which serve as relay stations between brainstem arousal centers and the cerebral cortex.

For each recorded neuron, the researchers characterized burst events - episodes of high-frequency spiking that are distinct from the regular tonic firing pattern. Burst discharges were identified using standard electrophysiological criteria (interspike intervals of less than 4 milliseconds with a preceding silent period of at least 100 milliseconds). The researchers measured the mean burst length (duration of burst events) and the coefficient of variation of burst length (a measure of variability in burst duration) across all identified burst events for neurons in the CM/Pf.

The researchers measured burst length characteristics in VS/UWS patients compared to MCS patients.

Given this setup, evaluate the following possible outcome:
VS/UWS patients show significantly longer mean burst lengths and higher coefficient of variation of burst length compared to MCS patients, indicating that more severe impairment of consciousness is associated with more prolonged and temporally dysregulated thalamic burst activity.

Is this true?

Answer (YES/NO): YES